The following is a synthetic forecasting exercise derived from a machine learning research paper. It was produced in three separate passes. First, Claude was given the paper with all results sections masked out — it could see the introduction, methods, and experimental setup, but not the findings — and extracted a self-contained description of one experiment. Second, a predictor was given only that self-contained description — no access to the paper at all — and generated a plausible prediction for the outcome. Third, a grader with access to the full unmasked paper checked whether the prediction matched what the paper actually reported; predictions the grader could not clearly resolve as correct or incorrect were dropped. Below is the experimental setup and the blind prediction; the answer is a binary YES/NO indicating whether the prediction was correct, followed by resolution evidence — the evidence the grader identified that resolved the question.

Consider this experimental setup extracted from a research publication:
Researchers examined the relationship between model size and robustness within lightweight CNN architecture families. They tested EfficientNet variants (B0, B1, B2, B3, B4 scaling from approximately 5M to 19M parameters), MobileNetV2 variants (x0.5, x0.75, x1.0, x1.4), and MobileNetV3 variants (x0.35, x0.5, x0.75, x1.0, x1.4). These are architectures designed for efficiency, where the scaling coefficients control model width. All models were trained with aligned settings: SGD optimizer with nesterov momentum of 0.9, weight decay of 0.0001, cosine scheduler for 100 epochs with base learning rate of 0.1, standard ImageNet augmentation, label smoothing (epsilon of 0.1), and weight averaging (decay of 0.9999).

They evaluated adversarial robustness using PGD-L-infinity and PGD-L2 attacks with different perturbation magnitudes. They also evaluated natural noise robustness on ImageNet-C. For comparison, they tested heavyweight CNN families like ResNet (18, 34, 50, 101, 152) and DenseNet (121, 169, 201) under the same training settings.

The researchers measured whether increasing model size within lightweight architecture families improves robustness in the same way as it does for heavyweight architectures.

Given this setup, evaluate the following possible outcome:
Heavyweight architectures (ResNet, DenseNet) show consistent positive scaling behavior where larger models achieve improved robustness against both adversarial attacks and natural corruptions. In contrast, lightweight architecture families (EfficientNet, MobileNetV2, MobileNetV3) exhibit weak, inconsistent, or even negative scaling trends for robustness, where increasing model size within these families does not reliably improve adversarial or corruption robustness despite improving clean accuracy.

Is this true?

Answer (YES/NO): YES